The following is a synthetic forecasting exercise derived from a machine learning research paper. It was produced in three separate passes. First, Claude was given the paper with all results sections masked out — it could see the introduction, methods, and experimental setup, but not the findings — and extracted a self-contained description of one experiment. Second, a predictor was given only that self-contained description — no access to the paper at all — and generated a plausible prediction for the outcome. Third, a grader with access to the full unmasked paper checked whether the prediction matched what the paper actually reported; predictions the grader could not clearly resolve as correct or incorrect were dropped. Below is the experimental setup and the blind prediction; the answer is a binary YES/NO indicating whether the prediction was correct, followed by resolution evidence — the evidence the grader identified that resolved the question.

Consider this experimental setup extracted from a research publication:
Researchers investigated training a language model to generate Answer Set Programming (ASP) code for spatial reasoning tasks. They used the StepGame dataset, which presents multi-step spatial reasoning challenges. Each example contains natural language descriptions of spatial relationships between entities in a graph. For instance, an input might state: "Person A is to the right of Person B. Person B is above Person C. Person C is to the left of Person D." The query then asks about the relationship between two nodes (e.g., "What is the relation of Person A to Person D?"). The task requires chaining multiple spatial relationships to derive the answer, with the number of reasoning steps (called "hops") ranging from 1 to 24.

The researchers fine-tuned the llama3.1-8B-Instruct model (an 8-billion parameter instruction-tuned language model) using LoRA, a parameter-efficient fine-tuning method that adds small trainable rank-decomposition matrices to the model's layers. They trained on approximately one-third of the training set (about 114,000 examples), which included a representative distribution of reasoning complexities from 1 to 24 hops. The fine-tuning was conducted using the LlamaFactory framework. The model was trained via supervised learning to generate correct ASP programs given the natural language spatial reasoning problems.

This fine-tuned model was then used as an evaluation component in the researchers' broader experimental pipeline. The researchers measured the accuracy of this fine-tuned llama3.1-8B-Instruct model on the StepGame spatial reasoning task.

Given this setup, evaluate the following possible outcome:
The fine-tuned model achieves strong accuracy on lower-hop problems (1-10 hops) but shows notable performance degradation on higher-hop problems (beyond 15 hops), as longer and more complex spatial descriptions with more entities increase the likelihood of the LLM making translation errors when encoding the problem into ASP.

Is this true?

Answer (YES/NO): NO